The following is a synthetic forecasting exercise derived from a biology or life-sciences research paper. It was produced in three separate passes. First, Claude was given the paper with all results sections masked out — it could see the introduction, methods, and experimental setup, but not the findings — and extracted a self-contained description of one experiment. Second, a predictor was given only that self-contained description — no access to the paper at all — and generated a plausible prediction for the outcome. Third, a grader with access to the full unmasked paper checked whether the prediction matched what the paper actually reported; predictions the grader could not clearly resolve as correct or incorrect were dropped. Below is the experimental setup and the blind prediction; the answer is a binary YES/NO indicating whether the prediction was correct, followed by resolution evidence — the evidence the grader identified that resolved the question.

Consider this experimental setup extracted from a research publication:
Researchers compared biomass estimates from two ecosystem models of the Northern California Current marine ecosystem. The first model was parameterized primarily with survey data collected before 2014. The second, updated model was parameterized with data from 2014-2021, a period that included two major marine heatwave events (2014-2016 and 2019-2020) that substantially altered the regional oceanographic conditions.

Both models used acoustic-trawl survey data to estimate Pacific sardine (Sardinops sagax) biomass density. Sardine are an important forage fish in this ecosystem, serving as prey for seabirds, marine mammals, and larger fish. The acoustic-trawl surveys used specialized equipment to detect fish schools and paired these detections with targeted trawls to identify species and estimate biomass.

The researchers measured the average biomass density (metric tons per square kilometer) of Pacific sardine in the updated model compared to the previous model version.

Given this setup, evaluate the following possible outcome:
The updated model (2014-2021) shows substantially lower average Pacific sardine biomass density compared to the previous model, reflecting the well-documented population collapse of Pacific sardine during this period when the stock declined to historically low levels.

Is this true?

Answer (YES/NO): YES